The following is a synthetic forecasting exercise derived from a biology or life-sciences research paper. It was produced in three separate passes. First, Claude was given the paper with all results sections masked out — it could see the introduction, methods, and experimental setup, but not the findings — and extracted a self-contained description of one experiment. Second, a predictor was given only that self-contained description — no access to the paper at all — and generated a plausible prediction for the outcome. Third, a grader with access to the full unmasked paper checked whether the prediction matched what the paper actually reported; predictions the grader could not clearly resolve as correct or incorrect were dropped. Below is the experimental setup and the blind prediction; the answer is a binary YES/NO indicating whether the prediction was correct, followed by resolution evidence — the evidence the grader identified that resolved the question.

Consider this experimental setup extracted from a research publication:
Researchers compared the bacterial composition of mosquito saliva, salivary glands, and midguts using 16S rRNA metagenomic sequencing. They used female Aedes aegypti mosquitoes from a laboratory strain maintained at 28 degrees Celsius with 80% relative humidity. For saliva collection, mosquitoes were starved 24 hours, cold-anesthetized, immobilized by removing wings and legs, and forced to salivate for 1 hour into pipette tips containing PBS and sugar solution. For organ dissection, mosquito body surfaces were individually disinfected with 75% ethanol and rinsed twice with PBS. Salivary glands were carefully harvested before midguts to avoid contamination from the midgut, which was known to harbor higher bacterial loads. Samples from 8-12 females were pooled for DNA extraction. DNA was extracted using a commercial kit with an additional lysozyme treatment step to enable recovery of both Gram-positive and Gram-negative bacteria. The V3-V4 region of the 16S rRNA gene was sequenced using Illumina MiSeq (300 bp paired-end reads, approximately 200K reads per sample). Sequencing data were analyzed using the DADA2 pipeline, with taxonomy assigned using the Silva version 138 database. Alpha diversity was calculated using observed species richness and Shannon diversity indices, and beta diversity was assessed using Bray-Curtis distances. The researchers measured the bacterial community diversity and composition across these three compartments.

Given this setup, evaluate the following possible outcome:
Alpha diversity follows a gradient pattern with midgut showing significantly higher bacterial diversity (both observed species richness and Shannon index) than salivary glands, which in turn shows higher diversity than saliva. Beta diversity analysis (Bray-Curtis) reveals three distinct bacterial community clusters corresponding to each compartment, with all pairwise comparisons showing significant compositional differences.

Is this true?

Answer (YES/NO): NO